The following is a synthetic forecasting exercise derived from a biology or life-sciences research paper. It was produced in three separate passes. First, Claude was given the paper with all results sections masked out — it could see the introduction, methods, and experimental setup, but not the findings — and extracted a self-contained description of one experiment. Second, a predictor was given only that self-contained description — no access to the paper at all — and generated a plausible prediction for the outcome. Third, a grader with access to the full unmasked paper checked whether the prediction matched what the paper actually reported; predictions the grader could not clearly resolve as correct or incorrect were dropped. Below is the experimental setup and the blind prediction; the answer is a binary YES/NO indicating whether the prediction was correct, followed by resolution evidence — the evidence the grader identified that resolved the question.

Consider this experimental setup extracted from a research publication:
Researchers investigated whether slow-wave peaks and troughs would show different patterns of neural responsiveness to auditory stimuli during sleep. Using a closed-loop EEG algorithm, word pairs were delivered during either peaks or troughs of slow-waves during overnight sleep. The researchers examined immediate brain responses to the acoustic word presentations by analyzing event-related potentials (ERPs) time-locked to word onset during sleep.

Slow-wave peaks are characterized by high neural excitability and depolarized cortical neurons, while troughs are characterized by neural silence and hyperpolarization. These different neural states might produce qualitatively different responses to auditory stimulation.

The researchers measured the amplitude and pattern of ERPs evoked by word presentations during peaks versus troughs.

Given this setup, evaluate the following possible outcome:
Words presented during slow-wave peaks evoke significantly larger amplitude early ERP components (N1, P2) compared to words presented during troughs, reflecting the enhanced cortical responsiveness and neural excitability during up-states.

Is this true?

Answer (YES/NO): NO